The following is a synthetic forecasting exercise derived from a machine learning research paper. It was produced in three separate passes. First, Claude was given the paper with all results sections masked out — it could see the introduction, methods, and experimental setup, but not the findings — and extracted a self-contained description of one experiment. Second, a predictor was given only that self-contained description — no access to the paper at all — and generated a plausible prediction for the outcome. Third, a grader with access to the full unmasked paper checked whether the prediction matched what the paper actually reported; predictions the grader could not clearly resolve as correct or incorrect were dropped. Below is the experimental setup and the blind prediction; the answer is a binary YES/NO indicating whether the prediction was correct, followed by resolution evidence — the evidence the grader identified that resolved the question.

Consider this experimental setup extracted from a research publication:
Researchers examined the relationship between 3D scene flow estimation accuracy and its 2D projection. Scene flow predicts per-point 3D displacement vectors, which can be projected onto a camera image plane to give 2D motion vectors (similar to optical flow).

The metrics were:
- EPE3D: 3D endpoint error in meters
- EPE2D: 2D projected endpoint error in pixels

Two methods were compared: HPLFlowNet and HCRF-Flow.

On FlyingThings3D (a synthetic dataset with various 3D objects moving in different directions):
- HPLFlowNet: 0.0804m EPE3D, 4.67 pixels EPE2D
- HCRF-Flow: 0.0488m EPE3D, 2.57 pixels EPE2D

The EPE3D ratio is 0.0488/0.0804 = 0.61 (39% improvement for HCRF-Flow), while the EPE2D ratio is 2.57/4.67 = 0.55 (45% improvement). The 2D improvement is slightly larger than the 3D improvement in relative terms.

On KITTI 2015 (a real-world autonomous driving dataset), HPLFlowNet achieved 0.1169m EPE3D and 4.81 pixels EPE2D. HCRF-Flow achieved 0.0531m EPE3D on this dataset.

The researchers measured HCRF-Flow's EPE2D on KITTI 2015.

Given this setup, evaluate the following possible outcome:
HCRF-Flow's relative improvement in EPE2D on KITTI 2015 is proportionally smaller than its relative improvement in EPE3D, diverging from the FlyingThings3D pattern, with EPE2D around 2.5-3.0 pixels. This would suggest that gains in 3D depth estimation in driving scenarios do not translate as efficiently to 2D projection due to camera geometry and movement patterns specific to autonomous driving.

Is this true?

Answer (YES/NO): NO